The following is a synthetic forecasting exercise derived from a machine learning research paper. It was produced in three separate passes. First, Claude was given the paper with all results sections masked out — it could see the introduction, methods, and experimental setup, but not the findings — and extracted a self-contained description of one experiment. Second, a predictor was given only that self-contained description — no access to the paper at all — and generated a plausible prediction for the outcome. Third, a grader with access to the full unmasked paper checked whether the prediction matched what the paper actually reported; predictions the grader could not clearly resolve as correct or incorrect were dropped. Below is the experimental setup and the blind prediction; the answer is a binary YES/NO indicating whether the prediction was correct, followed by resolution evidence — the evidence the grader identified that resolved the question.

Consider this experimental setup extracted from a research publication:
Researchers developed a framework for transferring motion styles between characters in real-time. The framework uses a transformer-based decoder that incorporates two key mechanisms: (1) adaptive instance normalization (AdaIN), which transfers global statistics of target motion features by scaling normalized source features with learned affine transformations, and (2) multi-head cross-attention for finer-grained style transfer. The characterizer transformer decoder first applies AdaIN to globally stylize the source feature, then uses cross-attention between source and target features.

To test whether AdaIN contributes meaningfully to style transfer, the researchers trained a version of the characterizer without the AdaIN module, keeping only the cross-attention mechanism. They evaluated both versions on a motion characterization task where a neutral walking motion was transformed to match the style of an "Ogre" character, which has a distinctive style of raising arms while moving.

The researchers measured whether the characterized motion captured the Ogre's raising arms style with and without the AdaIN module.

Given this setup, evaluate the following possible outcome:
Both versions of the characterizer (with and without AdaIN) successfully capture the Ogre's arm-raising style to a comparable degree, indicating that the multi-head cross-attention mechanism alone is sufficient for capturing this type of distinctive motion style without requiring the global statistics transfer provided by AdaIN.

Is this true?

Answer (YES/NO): NO